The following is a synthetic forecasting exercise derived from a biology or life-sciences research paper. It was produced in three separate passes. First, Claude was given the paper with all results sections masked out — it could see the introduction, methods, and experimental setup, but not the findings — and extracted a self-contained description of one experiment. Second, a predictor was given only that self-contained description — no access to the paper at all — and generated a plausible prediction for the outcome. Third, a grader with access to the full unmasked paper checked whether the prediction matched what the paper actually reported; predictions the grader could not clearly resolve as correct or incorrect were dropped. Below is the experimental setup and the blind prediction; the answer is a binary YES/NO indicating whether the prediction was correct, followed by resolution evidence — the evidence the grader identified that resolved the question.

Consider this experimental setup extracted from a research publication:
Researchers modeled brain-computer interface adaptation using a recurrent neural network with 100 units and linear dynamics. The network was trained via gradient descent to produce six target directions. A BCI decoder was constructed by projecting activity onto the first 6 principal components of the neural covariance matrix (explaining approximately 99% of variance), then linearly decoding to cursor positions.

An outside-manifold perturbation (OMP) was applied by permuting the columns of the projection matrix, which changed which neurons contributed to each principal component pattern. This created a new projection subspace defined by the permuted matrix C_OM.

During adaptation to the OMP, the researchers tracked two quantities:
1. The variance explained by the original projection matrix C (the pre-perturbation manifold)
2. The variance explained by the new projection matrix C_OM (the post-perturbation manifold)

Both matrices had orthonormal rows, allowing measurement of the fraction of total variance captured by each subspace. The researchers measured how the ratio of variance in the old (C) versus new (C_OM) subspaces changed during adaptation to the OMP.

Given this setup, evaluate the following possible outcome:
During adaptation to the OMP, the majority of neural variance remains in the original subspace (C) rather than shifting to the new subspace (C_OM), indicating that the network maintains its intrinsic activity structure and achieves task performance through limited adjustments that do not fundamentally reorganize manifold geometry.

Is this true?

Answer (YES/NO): NO